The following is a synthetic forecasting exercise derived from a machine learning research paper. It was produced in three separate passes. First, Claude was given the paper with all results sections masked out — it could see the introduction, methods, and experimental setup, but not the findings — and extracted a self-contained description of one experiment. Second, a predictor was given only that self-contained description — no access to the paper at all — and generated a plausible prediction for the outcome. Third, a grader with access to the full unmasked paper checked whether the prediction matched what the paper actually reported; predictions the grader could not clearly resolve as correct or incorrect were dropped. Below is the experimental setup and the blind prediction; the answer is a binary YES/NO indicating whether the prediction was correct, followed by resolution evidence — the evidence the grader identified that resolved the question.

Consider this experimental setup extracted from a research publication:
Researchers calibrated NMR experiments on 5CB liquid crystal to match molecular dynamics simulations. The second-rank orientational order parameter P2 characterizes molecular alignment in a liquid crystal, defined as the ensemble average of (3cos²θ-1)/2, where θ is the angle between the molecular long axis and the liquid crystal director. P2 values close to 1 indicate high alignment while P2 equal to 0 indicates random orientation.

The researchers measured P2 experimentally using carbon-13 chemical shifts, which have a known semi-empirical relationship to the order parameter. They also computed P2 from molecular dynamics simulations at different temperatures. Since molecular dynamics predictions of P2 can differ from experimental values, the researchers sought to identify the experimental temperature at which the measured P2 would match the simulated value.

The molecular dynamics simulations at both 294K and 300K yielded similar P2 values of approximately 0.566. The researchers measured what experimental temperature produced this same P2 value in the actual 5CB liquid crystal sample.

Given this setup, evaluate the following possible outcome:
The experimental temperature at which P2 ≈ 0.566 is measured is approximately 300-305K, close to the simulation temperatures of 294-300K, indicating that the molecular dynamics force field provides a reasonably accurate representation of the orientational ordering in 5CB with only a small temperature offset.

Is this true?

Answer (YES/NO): NO